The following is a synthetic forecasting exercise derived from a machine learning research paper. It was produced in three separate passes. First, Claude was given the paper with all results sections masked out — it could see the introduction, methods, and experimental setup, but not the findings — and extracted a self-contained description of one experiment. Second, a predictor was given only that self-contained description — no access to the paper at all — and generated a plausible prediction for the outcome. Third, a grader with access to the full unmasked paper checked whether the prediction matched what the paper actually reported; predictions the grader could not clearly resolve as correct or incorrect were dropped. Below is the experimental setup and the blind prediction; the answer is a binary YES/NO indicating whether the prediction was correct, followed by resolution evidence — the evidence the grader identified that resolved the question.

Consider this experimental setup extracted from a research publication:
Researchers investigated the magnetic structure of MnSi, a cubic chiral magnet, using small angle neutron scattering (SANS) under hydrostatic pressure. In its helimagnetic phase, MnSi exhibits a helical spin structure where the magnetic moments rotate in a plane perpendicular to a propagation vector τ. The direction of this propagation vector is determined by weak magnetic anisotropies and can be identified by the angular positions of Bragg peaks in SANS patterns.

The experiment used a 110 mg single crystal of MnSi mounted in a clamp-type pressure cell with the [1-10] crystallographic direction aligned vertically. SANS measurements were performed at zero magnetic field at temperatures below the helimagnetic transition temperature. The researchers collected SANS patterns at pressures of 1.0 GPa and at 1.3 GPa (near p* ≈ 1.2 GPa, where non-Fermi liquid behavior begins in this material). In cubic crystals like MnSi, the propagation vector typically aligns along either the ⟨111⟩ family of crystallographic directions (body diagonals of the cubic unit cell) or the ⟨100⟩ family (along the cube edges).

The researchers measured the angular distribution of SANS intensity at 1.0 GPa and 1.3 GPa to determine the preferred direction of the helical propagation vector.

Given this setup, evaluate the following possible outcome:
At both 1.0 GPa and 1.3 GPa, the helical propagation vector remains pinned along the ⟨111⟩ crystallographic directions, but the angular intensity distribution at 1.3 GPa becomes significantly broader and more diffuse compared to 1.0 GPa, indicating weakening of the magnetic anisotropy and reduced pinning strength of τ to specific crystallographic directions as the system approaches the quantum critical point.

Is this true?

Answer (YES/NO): NO